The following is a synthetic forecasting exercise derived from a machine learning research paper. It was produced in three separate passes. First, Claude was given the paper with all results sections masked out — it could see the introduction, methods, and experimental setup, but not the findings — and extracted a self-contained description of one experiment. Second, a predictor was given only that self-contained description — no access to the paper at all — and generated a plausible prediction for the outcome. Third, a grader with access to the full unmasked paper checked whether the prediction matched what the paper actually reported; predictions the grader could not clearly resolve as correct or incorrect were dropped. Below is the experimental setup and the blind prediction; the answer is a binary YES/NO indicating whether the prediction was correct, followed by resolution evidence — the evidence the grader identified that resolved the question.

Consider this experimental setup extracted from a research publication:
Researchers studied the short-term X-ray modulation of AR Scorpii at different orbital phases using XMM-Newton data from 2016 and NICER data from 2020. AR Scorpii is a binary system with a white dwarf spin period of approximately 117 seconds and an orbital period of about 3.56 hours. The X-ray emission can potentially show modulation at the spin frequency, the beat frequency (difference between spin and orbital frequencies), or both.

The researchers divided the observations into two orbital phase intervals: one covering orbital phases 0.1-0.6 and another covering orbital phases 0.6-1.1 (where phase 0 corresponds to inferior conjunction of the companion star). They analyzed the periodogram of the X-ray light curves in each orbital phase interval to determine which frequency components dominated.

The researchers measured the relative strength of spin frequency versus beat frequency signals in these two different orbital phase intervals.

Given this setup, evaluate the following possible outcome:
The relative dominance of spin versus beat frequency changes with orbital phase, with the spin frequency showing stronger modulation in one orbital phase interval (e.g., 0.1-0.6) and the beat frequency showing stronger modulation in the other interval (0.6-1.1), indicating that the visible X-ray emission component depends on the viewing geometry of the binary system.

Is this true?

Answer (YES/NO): YES